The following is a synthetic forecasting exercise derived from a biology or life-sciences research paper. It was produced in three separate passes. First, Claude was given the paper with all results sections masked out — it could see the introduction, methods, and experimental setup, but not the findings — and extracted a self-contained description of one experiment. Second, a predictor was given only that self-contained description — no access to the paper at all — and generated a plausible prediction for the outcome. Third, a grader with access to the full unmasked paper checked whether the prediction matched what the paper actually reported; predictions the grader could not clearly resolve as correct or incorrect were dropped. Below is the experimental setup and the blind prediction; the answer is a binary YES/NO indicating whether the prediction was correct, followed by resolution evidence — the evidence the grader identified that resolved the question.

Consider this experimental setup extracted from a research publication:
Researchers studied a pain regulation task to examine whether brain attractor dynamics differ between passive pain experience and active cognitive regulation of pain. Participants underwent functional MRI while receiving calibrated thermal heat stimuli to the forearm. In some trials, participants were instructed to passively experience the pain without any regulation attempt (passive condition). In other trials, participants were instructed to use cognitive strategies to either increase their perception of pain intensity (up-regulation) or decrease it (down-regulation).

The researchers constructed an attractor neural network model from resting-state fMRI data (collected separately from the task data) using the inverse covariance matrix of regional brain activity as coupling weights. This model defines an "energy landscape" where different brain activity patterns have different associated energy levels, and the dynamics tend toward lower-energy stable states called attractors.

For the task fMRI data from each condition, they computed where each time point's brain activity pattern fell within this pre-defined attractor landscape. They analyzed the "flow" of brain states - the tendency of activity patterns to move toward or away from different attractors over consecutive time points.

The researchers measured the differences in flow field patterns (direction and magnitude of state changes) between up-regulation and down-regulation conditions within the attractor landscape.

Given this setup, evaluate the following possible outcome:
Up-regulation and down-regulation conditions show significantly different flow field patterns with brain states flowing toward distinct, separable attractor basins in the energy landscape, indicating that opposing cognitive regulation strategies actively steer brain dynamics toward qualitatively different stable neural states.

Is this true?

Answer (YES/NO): NO